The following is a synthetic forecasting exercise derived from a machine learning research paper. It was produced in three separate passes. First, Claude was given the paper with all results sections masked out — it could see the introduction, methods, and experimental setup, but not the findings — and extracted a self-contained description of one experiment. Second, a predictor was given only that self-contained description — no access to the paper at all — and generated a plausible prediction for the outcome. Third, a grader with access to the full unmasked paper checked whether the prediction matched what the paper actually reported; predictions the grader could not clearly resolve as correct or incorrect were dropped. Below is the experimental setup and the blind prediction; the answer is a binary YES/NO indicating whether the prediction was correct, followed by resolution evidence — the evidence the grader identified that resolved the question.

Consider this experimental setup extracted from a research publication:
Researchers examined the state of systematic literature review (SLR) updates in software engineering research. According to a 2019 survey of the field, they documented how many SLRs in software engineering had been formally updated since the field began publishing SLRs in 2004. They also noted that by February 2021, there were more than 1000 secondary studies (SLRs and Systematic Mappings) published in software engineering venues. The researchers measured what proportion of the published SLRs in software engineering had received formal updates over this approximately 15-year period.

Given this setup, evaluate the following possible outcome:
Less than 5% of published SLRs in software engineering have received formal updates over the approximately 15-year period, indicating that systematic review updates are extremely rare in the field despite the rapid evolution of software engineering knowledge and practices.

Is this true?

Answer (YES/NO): YES